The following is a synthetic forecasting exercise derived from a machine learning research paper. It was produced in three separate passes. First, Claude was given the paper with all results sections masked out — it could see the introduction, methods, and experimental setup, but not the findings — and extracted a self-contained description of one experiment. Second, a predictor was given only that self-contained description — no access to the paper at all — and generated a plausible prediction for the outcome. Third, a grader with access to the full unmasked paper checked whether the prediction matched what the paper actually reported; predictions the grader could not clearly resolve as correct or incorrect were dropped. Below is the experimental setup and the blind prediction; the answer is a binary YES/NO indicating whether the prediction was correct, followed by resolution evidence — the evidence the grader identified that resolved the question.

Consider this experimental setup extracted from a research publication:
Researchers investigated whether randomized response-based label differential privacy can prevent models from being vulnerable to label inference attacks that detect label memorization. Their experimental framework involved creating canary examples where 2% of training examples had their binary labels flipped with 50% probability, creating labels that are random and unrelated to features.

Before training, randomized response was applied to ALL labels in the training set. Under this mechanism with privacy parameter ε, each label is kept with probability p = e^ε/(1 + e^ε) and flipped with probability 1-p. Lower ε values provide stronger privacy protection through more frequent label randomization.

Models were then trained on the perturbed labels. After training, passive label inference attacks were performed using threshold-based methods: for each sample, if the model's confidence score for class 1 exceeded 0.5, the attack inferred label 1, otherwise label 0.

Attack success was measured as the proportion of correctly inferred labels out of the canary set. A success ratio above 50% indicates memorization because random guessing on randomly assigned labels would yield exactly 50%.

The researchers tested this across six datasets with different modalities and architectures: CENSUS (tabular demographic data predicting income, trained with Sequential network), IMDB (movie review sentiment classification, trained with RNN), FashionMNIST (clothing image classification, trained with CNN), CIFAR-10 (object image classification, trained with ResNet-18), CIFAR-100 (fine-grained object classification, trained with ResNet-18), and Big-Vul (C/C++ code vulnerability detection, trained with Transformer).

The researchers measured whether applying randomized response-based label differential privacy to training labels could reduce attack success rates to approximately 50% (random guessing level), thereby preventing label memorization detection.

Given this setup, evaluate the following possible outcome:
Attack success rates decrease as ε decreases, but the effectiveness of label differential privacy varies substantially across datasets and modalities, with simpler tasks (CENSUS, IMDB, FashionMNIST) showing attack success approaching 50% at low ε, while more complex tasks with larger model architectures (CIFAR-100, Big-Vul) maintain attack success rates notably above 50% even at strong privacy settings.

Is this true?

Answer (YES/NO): NO